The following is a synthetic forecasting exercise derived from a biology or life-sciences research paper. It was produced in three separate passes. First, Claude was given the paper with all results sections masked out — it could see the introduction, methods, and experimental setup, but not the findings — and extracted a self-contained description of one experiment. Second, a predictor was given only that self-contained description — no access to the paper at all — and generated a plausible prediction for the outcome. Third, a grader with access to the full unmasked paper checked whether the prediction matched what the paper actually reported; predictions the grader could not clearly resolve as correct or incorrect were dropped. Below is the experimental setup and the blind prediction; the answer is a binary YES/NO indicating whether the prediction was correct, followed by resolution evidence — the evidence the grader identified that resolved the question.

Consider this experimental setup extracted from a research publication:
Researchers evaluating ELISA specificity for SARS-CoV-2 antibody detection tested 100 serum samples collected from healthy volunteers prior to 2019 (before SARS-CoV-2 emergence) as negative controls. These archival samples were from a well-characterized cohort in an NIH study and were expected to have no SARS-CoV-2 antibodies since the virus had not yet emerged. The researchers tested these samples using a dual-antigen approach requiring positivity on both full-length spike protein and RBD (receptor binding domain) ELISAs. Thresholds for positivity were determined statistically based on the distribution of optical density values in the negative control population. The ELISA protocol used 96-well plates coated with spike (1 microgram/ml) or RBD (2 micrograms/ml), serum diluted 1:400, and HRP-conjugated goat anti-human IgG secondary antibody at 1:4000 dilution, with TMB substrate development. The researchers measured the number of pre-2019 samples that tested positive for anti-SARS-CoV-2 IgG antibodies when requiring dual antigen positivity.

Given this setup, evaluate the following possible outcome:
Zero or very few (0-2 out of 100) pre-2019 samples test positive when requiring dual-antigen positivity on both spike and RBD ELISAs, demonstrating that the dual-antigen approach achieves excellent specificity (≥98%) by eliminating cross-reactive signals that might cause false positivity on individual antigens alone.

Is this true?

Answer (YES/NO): YES